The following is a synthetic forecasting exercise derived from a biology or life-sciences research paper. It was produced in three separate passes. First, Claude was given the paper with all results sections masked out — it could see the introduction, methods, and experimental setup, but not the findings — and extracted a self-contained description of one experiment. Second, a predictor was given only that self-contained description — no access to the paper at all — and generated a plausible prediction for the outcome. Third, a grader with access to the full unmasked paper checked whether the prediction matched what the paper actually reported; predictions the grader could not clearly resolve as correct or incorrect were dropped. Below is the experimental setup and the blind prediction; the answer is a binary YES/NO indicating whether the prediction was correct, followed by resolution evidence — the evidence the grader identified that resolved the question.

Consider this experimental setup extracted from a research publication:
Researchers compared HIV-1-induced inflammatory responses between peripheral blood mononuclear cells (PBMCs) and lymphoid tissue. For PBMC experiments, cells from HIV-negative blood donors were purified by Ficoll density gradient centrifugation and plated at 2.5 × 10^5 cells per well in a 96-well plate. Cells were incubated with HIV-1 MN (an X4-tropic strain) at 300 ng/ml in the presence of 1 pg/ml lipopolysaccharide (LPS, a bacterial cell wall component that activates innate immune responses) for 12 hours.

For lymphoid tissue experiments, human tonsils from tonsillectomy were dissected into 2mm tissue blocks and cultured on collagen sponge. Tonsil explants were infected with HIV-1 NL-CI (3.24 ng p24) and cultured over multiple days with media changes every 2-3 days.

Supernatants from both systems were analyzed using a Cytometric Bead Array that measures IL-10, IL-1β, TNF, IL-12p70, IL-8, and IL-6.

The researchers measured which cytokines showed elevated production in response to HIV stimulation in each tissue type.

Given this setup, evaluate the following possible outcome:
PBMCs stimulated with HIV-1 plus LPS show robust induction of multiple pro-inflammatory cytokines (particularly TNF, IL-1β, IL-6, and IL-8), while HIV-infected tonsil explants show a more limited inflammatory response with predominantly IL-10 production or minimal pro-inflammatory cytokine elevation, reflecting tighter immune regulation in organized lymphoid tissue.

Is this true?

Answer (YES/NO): NO